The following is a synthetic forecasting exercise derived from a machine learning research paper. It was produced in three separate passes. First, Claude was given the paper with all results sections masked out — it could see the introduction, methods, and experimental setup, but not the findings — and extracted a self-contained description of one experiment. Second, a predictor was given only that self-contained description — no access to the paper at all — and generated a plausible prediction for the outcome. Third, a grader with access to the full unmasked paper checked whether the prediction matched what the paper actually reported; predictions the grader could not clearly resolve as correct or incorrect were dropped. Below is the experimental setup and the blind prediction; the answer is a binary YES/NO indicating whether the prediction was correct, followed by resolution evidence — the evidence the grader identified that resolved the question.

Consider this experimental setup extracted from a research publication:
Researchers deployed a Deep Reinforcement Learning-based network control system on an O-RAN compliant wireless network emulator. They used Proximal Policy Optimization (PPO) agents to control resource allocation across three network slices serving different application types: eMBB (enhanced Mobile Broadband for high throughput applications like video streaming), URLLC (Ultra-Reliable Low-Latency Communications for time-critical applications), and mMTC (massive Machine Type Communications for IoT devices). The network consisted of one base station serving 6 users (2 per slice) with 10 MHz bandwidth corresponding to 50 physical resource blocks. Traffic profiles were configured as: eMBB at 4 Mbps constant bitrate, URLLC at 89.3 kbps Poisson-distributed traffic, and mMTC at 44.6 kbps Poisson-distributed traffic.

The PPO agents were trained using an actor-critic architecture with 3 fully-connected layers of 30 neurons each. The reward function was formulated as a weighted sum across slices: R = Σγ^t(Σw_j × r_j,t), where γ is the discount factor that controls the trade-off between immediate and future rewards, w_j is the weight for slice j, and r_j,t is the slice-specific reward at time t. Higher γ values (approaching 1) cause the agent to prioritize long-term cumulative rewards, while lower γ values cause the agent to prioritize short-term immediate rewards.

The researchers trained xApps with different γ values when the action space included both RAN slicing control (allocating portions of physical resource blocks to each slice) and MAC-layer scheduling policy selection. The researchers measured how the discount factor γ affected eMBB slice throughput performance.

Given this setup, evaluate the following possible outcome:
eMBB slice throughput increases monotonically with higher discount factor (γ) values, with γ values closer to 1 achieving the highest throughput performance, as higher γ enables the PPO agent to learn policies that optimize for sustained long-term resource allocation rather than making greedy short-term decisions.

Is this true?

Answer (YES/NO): NO